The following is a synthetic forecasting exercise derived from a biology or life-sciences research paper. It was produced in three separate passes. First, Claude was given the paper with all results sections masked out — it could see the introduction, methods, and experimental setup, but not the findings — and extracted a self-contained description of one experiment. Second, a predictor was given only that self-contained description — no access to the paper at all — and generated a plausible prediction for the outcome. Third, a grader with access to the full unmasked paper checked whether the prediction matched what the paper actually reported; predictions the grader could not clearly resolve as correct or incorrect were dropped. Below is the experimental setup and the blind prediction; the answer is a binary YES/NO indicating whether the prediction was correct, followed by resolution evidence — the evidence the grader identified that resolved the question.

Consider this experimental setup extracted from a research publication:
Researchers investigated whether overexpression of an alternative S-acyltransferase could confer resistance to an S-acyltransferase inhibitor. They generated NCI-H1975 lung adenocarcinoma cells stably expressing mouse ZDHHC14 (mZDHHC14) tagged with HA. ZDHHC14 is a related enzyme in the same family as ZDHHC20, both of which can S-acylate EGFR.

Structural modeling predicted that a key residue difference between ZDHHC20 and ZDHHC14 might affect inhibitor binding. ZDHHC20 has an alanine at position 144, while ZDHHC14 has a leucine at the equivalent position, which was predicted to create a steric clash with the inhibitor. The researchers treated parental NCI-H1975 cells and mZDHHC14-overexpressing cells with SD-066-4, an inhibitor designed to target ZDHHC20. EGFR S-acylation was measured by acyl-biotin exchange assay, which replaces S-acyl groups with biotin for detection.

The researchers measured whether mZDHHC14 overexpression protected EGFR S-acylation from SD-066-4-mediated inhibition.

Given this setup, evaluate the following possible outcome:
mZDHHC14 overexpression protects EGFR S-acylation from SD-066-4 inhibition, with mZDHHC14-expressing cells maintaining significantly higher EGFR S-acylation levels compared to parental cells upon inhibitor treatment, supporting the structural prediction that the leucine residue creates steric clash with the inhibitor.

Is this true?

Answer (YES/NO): YES